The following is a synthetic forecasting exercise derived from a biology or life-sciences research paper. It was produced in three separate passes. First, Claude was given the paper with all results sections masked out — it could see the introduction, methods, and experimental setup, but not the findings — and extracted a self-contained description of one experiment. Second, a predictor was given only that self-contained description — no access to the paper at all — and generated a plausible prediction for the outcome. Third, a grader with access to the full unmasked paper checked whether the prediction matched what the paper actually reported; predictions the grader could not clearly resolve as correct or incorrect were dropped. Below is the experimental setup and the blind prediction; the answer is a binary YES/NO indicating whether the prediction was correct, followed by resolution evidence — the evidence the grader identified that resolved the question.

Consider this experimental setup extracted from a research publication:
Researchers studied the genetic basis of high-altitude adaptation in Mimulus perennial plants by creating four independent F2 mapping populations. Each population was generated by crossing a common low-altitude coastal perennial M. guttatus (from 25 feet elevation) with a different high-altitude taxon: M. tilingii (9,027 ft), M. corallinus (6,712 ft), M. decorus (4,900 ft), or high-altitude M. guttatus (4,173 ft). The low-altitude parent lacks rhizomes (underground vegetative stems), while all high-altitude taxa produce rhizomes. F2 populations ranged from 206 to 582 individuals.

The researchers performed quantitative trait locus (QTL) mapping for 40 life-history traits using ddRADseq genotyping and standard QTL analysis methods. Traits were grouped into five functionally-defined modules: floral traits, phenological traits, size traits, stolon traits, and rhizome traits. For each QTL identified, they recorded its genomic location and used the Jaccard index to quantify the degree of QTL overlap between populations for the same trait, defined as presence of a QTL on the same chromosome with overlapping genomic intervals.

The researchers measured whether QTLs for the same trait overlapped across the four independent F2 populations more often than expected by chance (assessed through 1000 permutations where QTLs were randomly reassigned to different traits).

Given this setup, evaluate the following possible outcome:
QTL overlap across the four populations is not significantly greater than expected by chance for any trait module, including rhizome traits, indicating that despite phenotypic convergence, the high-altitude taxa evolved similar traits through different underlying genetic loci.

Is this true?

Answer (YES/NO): YES